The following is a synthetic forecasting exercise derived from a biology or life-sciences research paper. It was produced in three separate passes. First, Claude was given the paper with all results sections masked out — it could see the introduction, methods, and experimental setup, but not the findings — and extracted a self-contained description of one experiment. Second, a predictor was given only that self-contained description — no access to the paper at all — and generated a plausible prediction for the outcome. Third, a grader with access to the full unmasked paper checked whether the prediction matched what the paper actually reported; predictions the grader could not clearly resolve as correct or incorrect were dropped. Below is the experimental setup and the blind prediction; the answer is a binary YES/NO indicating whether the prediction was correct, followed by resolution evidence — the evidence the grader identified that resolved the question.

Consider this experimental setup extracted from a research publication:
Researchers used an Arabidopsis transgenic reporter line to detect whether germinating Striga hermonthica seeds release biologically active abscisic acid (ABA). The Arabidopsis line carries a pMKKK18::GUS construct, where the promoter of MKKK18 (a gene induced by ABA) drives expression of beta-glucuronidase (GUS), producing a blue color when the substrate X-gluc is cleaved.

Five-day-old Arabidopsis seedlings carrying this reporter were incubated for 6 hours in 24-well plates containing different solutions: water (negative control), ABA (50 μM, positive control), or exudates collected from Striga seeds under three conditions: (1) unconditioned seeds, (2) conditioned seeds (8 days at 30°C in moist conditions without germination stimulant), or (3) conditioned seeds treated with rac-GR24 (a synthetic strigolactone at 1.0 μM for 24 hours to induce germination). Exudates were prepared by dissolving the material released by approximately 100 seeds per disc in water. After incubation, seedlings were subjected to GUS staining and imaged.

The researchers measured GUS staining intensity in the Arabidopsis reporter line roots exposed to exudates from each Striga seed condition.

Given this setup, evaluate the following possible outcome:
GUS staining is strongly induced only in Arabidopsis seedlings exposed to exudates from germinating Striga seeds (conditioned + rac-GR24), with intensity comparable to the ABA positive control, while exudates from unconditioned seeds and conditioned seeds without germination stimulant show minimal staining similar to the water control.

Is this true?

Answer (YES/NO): YES